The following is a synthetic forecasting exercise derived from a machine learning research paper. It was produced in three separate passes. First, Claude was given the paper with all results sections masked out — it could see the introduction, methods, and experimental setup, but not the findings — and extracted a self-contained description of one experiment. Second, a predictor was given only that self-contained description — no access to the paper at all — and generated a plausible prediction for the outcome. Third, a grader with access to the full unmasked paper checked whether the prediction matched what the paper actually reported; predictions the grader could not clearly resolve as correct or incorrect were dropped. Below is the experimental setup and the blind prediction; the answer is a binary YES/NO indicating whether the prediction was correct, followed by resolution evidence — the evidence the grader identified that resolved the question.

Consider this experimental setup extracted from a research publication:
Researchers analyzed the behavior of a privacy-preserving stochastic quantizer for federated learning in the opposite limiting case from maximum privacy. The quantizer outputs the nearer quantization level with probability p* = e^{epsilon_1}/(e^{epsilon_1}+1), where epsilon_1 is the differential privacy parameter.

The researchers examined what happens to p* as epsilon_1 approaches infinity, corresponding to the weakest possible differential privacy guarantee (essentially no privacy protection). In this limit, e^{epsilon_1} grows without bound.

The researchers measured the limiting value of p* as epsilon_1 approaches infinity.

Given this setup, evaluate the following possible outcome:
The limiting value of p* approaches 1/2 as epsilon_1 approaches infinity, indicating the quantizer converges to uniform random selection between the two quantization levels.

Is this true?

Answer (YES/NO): NO